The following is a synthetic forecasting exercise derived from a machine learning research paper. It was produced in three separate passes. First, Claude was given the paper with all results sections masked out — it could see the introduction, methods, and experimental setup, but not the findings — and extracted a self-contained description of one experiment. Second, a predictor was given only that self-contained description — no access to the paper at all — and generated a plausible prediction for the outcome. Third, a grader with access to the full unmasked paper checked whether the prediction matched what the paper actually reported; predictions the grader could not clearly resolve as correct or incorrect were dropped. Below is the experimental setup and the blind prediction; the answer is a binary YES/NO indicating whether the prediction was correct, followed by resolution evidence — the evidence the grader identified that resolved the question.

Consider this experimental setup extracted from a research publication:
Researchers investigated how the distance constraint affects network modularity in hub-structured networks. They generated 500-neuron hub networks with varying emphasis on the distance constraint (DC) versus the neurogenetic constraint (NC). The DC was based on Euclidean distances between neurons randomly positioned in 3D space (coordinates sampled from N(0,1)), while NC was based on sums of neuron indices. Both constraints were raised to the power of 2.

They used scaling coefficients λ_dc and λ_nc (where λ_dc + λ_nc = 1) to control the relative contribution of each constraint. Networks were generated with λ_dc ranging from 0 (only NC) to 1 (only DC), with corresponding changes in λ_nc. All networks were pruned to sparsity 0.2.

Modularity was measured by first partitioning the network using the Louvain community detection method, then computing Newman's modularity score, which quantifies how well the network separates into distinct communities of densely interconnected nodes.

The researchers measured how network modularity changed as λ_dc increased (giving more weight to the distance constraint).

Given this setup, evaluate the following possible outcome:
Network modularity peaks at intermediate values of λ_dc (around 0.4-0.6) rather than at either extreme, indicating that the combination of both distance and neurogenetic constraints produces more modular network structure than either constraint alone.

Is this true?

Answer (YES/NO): NO